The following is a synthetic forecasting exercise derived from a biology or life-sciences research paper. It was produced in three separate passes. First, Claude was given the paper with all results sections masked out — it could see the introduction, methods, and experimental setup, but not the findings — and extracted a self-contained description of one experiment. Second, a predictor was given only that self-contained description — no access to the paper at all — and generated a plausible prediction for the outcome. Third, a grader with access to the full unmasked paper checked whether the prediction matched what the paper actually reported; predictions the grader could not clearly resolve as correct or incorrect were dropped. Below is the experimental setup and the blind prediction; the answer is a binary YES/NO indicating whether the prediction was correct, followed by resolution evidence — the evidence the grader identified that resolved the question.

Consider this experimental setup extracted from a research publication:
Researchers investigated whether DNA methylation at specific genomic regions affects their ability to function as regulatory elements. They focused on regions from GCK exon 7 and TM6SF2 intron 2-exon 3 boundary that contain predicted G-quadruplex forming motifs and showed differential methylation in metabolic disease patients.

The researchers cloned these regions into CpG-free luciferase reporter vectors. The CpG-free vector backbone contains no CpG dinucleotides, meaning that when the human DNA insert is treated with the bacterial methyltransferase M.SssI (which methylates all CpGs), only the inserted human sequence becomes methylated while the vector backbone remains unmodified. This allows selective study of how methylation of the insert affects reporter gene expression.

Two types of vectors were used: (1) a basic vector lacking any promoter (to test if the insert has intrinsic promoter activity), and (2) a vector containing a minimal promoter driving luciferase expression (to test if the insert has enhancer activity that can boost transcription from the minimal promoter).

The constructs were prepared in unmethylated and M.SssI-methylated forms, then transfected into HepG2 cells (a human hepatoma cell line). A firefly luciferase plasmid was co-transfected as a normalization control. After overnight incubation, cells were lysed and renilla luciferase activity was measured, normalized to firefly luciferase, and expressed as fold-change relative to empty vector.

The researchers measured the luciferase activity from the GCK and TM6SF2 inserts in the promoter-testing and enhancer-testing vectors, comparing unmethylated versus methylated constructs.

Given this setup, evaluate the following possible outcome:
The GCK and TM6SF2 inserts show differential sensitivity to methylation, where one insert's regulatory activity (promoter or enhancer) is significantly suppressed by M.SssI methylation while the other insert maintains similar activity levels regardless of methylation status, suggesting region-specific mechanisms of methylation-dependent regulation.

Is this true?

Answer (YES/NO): NO